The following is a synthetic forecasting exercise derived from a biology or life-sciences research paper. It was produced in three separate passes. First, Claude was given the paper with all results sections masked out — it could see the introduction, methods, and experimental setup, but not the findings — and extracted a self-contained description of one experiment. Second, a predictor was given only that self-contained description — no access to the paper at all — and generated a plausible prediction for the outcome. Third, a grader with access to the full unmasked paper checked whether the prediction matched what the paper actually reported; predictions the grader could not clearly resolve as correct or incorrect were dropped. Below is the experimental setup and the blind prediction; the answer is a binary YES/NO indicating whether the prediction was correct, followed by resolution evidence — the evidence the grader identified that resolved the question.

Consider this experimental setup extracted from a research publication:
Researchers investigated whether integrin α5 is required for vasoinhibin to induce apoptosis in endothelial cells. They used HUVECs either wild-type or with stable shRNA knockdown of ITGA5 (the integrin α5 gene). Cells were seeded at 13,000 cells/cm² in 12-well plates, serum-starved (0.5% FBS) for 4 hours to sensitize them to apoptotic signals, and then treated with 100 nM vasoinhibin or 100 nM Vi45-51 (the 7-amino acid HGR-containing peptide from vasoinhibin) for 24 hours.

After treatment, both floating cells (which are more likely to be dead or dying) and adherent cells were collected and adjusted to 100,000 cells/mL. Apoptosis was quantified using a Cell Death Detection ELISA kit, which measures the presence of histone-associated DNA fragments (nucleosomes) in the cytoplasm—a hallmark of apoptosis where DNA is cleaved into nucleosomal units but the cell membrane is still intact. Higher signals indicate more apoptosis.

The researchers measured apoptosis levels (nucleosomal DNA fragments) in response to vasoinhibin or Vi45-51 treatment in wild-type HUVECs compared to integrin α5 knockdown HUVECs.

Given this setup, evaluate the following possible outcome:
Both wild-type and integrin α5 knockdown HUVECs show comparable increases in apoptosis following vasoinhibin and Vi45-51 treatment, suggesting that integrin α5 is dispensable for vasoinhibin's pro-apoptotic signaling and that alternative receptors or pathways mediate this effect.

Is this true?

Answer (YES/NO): NO